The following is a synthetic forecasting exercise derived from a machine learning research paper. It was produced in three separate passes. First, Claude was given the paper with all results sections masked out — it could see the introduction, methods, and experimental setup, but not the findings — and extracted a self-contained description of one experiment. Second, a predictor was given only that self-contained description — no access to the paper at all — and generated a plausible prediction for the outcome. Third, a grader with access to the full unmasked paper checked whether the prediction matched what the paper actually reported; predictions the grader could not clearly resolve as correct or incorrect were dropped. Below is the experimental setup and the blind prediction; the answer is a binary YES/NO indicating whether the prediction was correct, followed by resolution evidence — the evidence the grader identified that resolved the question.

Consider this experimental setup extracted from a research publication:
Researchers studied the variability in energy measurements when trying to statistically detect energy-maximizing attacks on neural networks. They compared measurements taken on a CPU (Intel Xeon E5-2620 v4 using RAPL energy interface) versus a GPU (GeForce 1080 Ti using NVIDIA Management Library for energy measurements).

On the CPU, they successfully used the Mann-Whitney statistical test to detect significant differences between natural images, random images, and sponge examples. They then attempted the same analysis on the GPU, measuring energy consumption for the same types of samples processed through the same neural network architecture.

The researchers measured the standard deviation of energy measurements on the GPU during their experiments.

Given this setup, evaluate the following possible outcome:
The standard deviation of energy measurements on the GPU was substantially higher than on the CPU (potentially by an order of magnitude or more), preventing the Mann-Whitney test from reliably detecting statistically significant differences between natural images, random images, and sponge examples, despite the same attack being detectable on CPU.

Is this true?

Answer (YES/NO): YES